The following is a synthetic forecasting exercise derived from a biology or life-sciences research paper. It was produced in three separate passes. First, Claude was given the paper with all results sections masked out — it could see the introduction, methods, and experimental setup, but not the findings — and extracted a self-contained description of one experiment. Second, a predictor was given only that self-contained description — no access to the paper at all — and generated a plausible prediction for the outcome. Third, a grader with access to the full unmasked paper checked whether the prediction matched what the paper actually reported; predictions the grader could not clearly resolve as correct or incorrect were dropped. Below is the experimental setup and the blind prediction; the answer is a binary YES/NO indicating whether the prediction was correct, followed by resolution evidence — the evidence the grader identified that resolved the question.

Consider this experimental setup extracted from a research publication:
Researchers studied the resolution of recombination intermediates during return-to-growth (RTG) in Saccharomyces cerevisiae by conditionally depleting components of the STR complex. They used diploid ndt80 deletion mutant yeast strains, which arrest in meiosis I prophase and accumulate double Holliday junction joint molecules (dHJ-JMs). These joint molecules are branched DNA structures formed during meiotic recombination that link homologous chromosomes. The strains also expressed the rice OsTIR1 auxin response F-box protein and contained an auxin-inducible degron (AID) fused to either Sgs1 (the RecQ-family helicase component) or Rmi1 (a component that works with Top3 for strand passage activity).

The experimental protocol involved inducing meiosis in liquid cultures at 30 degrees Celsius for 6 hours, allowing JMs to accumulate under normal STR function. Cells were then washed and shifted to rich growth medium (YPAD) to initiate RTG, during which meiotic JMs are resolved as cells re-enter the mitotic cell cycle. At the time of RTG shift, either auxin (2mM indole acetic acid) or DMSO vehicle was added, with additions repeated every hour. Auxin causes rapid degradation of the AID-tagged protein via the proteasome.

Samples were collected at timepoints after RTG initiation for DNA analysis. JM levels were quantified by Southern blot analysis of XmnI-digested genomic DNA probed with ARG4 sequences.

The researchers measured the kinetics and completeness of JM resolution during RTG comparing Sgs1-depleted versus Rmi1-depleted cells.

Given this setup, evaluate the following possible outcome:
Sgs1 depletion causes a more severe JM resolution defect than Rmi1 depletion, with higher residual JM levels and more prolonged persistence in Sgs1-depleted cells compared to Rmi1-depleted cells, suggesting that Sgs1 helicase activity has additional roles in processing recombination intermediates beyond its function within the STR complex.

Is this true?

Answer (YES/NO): NO